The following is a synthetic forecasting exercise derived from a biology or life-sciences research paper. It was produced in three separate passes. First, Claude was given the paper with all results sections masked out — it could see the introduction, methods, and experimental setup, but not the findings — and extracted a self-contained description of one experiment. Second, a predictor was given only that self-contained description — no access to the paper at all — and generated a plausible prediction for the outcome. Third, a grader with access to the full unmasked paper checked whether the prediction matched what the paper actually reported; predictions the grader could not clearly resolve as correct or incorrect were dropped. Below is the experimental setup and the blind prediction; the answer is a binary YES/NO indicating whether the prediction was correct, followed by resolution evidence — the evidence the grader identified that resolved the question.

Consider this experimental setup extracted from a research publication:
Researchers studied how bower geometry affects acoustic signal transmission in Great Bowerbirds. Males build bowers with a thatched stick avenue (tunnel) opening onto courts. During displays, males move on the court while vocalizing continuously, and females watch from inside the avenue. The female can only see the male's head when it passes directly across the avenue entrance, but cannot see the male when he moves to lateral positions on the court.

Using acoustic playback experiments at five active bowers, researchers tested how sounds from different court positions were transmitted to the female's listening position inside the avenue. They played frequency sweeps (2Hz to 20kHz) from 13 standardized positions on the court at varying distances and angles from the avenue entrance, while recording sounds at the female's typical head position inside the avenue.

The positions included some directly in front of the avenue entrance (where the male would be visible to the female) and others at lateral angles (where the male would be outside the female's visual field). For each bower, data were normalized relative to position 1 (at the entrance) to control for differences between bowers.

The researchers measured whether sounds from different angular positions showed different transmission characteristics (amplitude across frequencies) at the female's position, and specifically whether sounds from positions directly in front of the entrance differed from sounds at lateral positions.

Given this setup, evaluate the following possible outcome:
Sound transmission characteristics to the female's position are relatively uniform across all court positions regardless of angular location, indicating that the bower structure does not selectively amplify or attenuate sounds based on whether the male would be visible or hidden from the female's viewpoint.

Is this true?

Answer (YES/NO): NO